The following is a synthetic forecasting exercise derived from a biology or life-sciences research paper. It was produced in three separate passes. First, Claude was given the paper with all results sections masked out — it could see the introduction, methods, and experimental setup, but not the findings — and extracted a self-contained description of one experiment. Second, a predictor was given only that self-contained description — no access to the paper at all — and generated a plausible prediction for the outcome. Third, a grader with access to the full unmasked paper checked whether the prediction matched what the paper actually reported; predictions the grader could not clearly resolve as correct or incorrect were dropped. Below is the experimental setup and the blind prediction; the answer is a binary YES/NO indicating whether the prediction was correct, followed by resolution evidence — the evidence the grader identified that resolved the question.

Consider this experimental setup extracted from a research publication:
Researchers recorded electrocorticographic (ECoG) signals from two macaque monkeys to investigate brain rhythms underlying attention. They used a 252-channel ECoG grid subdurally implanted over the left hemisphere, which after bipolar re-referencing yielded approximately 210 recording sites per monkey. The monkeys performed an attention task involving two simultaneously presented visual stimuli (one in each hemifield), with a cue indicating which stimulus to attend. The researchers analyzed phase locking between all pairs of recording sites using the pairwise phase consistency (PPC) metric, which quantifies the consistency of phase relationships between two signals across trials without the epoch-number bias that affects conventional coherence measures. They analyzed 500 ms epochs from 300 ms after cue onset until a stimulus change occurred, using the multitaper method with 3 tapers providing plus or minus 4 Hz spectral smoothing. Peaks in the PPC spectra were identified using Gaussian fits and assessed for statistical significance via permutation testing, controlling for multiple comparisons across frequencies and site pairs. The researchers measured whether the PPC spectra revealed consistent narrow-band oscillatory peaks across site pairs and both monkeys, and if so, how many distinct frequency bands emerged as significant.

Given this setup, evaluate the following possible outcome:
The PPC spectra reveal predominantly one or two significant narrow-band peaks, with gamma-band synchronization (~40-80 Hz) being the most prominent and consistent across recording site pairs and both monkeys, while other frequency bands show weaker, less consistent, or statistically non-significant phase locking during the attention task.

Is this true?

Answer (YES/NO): NO